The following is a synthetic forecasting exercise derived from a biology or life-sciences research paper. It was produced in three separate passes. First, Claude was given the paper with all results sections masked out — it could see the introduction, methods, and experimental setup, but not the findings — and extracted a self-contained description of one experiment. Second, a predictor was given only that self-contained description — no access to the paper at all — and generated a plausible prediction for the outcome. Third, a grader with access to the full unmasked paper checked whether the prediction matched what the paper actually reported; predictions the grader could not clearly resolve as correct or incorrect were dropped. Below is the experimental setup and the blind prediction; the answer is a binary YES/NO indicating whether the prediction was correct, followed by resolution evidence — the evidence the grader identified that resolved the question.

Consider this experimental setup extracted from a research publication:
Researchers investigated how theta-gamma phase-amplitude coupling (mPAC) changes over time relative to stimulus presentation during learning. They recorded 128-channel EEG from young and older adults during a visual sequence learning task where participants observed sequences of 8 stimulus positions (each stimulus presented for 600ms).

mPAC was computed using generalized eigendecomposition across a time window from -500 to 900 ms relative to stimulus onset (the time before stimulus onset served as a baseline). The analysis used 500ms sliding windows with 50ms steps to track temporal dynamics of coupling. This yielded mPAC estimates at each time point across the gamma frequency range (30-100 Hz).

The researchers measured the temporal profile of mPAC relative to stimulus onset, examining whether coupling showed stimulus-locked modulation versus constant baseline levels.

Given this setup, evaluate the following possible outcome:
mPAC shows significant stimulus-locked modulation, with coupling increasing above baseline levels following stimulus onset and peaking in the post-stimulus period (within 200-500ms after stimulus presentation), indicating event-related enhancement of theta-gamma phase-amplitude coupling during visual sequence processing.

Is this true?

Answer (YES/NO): NO